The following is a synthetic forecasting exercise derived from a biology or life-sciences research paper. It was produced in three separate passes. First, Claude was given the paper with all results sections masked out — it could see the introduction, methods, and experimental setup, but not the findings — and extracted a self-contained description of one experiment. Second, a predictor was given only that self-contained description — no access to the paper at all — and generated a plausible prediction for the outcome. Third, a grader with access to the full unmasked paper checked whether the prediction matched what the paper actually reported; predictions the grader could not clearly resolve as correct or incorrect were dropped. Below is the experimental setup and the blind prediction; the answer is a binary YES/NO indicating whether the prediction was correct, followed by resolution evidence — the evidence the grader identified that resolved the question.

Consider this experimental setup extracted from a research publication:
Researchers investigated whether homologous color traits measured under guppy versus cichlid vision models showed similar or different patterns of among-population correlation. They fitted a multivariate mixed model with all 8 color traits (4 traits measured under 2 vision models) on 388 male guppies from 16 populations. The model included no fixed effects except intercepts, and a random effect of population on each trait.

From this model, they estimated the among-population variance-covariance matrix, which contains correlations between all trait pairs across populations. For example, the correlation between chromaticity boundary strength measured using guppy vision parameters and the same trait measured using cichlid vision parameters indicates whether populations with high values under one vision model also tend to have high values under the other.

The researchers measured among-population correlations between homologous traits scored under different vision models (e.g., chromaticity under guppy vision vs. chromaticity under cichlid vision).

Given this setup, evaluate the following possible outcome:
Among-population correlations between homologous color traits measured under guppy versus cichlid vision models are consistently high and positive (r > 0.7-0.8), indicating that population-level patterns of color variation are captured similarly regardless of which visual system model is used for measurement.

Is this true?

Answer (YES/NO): NO